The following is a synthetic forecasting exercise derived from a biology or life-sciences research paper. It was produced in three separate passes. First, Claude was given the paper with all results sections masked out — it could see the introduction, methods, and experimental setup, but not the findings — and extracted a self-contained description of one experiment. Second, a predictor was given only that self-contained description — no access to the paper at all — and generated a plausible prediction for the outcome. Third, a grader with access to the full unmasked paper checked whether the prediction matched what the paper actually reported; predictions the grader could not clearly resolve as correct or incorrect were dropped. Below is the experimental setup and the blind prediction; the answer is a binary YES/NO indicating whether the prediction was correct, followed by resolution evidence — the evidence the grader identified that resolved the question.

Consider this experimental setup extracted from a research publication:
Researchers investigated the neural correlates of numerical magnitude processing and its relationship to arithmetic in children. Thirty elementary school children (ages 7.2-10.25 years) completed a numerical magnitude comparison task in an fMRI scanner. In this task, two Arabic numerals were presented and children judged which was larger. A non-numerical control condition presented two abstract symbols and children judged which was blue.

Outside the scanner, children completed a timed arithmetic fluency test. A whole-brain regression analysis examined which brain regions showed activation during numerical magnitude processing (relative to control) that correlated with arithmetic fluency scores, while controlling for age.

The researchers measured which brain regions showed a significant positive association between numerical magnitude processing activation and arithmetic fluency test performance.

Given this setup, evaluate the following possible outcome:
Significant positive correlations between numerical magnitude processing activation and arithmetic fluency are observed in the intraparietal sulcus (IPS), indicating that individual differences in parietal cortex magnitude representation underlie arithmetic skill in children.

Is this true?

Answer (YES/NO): NO